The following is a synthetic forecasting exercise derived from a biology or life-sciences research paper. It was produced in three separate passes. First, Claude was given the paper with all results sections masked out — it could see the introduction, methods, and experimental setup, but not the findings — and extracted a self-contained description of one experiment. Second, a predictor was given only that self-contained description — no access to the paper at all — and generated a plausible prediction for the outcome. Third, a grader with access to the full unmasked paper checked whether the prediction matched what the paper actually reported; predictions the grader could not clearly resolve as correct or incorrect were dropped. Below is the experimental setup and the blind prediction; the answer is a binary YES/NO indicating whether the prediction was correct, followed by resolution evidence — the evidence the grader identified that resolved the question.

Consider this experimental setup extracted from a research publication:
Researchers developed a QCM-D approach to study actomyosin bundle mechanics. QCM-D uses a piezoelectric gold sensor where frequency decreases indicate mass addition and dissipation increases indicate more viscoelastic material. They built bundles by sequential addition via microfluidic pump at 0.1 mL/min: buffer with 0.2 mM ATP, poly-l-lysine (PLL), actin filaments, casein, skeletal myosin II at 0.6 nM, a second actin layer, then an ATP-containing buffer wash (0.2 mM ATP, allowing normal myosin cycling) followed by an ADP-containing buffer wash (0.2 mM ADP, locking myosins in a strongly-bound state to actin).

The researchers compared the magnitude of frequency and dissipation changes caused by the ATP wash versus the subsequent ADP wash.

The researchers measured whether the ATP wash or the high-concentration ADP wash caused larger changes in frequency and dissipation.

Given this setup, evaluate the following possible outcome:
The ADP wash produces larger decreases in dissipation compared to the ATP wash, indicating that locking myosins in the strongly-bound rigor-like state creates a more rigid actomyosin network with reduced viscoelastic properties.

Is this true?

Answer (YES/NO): YES